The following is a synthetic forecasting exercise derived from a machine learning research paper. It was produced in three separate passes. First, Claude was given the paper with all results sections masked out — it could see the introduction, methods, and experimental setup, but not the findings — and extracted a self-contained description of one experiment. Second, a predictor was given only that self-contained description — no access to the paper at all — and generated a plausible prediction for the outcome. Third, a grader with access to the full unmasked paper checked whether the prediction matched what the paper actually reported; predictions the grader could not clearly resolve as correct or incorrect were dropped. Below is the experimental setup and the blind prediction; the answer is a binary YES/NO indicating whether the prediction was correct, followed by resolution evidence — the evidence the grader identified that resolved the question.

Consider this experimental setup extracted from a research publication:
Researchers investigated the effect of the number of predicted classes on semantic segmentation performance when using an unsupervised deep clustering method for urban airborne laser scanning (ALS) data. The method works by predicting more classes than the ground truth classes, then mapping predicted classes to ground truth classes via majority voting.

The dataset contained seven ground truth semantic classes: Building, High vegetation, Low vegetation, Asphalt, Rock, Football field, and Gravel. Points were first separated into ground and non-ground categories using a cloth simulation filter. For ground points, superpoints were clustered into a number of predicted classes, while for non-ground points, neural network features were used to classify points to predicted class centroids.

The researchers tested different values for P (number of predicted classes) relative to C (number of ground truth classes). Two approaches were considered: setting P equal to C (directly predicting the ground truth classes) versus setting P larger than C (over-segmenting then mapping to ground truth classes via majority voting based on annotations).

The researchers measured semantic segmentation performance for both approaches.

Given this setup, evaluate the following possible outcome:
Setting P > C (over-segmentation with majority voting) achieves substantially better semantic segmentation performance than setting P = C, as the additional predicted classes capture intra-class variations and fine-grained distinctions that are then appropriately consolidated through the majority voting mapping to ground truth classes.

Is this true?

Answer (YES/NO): YES